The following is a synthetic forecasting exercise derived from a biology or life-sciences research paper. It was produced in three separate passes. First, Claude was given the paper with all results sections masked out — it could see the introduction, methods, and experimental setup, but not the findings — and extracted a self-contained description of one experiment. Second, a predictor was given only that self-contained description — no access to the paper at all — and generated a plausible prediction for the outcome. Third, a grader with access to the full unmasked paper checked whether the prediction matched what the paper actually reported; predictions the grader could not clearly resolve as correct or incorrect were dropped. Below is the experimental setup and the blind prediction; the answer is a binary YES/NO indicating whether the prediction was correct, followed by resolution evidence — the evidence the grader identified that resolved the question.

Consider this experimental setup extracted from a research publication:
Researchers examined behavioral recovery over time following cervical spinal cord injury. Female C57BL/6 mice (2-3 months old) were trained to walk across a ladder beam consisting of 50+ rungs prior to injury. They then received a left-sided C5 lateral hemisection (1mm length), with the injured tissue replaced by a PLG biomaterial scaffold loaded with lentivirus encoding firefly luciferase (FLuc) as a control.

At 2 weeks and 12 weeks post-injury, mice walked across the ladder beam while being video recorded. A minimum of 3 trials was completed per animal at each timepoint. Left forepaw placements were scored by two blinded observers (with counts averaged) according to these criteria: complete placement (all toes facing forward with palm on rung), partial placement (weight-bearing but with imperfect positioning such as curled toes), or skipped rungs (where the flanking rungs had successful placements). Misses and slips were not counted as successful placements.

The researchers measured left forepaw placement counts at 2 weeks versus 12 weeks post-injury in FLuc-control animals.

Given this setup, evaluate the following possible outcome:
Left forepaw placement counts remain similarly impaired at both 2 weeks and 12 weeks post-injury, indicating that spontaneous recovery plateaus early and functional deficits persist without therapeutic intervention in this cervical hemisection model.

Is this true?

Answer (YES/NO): YES